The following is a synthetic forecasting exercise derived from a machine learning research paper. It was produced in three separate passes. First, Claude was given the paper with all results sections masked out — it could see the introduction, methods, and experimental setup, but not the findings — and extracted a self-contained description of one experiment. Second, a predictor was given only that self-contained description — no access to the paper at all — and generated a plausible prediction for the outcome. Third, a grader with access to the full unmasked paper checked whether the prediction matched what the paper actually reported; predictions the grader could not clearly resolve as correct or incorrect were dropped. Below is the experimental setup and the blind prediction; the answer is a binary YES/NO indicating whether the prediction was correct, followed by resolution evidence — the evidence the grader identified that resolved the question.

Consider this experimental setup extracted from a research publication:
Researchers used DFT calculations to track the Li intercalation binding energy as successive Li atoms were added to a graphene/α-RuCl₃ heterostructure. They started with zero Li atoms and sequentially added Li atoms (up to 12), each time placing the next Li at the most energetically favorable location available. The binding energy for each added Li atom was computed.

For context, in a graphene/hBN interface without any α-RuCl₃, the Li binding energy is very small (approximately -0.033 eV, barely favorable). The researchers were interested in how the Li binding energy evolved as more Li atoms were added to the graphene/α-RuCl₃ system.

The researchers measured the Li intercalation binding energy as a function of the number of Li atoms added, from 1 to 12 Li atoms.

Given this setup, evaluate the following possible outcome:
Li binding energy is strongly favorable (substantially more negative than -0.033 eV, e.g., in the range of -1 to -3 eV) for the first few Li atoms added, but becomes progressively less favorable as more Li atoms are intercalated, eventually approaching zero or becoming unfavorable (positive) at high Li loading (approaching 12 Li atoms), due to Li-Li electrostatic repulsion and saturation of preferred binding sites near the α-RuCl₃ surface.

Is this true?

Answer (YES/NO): YES